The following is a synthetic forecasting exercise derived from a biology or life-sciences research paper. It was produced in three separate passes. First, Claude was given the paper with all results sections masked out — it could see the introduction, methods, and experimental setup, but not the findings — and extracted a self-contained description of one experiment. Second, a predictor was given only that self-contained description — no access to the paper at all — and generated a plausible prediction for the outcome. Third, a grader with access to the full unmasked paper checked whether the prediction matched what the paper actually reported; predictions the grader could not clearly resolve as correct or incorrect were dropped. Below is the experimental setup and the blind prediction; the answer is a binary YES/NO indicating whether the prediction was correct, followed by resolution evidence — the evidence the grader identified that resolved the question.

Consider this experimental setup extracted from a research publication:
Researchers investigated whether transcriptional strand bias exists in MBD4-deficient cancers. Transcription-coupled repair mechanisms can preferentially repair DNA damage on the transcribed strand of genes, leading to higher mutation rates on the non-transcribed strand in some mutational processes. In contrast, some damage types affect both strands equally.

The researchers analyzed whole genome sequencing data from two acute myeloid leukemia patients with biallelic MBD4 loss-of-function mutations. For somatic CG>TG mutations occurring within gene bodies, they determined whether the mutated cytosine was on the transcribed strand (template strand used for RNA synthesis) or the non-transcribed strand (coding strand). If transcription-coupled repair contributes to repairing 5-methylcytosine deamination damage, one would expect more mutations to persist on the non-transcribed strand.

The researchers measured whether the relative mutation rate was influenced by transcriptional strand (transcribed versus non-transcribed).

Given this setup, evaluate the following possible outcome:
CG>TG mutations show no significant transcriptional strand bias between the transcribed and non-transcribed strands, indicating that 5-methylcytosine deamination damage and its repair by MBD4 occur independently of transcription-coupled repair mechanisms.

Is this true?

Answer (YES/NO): YES